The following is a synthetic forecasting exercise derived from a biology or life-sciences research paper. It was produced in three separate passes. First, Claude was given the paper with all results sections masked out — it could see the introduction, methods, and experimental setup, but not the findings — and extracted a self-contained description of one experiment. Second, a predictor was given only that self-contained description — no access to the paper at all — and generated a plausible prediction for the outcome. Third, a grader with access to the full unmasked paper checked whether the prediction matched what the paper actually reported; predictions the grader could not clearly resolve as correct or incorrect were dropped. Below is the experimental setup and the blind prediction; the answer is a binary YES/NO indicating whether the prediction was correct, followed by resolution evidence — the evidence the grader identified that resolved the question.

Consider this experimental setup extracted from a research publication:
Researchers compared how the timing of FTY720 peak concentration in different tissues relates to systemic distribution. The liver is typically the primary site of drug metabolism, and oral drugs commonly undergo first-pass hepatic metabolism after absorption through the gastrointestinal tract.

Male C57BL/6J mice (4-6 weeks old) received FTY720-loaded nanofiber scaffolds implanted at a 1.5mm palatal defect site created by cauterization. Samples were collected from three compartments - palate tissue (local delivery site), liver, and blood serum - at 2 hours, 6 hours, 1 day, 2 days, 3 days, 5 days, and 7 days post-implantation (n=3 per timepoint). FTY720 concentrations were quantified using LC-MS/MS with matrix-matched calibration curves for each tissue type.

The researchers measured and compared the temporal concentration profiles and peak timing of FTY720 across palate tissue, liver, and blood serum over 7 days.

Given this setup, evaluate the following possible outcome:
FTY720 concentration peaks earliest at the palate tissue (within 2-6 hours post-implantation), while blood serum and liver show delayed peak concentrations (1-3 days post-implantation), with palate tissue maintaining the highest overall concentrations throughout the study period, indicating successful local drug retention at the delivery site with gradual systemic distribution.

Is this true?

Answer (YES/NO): NO